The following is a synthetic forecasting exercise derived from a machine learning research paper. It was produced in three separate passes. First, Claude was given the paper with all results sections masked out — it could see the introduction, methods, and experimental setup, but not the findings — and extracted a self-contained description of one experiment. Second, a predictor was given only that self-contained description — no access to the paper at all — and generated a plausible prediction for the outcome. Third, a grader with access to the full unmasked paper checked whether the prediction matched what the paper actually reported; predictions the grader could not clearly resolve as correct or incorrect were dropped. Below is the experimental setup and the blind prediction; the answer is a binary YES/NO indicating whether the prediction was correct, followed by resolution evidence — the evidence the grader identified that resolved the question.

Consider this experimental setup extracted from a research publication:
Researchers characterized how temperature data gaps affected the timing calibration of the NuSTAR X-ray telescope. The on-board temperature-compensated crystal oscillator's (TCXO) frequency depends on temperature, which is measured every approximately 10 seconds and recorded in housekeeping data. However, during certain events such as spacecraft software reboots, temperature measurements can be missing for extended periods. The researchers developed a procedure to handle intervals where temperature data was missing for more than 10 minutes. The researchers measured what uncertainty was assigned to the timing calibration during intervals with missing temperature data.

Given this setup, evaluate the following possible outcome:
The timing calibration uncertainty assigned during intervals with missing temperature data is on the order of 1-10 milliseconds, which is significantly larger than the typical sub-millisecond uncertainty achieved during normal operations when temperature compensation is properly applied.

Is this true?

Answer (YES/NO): YES